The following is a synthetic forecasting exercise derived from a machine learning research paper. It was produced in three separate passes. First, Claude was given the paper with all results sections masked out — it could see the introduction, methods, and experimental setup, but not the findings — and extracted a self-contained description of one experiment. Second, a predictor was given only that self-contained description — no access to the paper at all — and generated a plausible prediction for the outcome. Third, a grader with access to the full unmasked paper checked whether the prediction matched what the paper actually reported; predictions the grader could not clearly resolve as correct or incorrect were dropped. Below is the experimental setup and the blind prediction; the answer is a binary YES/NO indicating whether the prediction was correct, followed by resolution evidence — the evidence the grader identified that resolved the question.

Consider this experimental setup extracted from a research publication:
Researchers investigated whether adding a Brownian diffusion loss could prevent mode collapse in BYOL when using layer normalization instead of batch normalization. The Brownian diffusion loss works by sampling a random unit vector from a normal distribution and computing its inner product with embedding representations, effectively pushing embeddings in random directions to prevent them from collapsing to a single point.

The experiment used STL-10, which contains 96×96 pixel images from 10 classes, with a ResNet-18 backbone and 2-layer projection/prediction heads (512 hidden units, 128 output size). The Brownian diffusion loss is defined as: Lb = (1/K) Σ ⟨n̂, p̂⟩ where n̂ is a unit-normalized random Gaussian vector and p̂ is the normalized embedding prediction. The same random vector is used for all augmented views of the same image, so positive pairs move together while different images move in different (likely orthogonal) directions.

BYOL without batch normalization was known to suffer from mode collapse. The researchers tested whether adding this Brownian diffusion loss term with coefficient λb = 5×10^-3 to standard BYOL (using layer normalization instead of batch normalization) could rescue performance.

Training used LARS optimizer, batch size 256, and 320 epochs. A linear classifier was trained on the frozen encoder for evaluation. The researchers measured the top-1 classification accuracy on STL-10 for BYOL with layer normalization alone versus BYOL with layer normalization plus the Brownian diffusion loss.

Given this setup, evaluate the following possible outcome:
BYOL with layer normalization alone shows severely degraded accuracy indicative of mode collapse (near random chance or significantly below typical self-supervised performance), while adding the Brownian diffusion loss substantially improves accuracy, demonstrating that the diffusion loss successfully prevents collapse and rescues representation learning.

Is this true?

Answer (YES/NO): YES